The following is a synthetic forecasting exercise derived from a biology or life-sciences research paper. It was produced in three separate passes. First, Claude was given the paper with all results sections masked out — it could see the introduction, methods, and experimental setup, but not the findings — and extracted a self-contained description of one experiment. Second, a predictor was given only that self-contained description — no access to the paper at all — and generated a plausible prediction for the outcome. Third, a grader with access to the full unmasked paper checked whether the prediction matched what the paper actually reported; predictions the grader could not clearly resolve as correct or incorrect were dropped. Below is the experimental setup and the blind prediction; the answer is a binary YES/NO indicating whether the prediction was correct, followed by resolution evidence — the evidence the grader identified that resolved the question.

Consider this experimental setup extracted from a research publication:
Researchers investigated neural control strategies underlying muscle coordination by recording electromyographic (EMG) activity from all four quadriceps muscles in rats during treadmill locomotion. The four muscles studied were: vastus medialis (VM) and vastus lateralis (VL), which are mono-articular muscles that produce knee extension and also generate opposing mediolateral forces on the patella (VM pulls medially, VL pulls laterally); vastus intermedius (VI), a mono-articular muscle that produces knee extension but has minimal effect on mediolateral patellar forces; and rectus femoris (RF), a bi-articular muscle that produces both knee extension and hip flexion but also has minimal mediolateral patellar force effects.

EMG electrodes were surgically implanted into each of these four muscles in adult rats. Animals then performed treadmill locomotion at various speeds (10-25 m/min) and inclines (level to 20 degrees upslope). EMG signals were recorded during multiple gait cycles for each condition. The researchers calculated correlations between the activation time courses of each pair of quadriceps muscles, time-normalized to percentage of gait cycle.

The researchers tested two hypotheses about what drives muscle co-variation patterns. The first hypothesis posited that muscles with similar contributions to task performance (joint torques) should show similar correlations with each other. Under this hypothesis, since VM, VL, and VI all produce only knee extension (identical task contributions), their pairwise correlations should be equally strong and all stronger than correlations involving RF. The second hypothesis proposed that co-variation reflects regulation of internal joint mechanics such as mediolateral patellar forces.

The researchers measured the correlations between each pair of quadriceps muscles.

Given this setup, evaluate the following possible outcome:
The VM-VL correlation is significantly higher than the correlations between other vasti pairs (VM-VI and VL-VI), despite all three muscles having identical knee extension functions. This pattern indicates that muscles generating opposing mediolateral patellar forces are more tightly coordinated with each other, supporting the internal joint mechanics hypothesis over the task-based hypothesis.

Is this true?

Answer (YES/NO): YES